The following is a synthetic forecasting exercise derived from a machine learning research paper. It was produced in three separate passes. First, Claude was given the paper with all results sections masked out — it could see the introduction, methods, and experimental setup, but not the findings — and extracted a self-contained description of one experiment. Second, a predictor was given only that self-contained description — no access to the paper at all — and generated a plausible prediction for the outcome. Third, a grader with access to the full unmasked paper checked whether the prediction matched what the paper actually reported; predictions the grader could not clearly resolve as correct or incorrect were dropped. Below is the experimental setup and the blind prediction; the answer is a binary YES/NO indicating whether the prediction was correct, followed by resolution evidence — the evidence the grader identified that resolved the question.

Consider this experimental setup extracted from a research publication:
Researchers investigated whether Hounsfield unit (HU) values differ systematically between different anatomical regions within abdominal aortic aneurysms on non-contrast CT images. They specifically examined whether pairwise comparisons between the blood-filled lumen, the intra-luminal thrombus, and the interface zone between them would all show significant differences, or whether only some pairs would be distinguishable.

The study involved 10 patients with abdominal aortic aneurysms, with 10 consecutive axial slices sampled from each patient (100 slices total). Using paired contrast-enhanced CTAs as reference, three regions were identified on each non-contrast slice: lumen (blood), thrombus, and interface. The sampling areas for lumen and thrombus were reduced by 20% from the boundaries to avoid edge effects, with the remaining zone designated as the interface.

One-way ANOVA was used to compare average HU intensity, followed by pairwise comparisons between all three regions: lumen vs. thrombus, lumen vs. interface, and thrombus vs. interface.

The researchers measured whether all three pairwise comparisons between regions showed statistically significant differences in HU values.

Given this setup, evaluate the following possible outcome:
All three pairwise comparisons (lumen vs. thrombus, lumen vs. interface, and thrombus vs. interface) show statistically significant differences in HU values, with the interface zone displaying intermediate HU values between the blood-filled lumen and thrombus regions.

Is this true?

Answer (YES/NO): YES